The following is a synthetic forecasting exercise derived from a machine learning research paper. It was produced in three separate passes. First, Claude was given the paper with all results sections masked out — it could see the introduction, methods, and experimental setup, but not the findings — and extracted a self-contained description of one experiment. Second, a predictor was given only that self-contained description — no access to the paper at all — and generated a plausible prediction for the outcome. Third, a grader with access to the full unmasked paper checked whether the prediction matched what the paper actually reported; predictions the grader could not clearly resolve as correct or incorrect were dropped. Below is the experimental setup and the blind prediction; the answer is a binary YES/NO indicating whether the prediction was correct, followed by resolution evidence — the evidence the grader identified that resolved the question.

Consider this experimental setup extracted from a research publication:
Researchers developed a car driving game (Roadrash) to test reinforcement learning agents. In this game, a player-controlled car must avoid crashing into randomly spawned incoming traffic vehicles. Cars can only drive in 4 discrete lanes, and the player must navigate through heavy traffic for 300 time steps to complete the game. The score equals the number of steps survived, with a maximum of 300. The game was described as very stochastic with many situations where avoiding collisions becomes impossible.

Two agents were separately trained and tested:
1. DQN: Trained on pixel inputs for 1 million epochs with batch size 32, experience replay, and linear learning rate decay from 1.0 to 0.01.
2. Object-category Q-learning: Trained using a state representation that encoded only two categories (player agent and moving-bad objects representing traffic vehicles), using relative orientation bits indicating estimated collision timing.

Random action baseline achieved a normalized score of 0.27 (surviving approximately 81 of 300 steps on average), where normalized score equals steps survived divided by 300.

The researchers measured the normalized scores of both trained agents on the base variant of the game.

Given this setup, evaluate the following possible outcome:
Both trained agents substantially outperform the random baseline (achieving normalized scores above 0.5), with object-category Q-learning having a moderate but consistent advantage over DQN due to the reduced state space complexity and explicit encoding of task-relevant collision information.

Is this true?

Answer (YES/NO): NO